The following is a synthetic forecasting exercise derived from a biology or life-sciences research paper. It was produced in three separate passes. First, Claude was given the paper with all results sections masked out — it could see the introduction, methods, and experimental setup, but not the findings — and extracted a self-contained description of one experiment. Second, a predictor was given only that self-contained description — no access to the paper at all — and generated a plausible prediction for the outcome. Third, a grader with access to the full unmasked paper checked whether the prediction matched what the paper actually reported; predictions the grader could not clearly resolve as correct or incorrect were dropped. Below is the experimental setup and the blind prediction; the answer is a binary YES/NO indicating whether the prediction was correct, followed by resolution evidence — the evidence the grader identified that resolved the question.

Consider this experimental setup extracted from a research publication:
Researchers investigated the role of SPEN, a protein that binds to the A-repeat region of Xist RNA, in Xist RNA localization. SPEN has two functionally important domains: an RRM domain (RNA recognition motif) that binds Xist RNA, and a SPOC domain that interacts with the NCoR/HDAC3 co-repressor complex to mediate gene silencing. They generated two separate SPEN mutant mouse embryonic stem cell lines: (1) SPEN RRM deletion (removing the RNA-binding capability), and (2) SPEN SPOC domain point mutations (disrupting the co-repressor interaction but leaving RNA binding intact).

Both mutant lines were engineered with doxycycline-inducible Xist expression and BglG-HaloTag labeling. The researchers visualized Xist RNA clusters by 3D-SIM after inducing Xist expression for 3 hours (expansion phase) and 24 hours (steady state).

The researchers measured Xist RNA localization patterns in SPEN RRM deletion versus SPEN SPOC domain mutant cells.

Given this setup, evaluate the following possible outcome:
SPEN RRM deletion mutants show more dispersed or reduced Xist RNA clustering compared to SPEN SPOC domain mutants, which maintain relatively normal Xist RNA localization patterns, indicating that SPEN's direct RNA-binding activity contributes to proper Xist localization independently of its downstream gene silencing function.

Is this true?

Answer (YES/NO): YES